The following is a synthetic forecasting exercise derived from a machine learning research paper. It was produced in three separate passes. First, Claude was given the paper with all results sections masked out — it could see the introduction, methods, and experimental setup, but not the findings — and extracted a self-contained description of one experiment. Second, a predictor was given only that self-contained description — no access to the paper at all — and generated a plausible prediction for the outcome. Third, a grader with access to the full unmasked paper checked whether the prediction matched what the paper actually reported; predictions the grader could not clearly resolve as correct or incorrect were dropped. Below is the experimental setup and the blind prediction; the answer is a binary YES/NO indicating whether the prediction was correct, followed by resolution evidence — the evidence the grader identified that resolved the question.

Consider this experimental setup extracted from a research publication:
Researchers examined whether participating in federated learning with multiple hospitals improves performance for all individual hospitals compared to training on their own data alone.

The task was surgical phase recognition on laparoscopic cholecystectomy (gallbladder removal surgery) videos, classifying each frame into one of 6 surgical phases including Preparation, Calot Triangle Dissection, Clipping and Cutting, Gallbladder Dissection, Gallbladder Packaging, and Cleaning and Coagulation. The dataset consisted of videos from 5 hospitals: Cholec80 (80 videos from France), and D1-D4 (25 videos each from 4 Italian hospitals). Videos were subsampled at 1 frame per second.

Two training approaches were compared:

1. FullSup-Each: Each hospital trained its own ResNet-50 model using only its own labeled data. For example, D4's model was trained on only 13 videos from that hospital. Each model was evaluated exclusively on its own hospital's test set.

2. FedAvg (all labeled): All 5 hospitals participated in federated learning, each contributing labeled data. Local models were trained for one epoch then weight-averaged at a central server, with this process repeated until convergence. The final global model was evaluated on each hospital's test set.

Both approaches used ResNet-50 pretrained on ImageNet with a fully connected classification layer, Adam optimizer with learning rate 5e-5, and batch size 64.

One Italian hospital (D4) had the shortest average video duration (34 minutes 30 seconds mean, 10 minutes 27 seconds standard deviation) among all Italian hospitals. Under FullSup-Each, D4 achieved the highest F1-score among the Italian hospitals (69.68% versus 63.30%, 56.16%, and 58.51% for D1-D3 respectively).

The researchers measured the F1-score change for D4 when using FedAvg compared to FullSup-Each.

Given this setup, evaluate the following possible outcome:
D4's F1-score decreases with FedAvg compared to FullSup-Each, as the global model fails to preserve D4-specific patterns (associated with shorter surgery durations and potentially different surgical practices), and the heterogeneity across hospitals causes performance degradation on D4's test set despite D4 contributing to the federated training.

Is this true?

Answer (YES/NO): YES